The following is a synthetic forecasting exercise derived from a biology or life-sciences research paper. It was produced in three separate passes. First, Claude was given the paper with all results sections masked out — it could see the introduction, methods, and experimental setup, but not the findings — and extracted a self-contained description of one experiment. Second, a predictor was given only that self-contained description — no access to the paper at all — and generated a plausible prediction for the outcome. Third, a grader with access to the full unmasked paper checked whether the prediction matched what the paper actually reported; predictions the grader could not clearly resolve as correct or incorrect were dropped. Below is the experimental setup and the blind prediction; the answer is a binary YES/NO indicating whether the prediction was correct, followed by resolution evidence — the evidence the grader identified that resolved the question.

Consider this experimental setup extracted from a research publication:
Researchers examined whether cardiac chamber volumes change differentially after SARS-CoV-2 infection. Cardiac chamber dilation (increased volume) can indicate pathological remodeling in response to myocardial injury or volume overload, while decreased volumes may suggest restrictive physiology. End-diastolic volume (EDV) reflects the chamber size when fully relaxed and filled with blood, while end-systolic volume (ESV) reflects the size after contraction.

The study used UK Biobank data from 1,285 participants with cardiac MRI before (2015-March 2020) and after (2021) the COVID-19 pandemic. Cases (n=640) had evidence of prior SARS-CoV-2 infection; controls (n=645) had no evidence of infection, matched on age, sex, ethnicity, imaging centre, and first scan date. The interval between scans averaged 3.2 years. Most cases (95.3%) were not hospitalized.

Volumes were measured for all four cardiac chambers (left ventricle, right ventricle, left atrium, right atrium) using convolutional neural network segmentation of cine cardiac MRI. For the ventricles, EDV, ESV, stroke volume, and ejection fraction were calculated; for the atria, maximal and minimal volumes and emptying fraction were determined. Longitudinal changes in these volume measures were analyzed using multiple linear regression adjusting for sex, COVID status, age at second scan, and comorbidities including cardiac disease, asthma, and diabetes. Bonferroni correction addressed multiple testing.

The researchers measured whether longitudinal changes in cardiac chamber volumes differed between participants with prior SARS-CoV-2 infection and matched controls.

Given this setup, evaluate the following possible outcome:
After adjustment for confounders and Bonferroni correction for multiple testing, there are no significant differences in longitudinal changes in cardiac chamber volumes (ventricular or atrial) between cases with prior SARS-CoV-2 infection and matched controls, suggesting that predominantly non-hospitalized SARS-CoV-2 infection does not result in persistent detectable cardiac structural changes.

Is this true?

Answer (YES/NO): YES